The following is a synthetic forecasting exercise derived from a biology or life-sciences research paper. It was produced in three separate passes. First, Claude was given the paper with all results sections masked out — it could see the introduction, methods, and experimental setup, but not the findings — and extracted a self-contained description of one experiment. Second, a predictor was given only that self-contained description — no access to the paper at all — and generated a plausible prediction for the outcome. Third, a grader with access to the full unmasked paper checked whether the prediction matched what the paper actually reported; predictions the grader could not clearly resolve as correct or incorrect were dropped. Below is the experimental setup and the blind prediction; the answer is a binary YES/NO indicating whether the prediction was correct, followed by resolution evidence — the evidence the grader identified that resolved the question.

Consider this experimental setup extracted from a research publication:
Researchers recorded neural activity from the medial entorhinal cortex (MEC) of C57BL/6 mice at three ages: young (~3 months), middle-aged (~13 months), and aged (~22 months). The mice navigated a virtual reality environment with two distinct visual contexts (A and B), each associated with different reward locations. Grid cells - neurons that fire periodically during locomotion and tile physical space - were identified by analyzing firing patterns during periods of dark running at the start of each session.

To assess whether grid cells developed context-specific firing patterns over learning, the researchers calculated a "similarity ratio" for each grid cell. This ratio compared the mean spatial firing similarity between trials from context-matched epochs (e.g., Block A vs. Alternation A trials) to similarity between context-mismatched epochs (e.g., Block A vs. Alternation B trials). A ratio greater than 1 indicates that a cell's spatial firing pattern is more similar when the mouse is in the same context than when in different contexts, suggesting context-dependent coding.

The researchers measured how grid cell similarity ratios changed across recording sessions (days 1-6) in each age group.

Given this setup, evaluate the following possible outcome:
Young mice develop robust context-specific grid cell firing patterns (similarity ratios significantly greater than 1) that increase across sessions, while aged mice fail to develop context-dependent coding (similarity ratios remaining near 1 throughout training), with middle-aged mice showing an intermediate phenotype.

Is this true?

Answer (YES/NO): NO